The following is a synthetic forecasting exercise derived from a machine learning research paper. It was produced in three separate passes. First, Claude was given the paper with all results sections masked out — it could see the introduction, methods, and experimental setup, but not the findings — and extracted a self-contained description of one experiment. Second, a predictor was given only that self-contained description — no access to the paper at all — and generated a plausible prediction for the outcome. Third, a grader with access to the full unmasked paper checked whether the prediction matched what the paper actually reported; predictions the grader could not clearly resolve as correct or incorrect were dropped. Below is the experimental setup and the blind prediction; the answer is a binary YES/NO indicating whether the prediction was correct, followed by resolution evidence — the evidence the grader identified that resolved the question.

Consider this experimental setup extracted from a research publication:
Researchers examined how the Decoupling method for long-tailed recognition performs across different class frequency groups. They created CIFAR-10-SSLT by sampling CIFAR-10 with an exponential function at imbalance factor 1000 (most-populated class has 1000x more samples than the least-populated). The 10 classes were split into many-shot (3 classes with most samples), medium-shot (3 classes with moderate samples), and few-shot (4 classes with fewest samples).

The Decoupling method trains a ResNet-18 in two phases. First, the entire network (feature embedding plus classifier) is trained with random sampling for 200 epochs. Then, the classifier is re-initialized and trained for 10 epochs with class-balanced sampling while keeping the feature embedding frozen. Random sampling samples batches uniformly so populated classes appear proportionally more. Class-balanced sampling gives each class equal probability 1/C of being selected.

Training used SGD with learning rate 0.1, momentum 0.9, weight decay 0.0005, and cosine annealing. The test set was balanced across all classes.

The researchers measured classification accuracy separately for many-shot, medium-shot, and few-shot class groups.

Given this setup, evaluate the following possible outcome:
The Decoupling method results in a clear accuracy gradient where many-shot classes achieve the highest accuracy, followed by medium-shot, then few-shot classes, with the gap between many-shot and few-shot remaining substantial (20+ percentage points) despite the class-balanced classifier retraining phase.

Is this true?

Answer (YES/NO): YES